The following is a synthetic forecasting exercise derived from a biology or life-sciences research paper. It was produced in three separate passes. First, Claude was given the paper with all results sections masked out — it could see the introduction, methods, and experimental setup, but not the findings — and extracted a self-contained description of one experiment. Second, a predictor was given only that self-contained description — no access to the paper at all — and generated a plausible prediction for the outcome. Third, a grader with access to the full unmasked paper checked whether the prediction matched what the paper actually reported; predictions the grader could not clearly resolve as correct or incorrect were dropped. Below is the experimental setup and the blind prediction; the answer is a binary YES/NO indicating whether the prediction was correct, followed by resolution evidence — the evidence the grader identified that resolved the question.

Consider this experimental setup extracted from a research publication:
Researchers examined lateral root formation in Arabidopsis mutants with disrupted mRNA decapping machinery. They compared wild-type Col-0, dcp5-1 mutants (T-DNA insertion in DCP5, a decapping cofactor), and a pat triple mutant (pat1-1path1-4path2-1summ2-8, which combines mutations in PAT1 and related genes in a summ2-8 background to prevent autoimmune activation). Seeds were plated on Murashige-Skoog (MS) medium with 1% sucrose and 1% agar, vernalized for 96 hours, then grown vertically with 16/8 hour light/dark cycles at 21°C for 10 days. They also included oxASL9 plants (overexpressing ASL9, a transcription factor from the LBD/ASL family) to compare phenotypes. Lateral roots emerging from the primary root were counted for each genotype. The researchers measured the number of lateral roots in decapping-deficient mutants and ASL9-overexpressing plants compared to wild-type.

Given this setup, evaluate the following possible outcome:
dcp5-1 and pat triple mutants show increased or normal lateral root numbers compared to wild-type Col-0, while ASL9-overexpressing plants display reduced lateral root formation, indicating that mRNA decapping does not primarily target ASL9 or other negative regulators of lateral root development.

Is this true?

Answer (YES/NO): NO